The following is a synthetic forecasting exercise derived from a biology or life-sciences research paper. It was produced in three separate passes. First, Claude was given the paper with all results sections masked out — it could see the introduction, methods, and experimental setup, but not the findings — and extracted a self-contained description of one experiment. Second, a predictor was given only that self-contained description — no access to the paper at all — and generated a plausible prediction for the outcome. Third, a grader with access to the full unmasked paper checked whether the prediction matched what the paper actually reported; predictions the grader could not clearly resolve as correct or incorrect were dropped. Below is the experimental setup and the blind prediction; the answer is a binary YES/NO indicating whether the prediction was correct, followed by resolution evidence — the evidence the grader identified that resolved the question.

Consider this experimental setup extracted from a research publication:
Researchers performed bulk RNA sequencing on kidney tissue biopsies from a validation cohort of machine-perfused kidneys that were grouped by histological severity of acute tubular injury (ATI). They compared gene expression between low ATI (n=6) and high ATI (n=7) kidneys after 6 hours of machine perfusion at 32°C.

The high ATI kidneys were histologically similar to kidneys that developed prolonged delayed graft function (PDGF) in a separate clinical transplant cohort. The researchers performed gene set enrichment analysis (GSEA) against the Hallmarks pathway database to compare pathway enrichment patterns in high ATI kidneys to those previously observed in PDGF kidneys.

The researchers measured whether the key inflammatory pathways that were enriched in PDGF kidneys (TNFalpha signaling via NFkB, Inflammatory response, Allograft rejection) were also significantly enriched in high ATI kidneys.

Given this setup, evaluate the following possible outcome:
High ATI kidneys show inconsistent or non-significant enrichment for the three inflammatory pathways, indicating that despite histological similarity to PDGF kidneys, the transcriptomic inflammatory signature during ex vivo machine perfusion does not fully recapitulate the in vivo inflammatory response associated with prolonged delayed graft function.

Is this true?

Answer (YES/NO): NO